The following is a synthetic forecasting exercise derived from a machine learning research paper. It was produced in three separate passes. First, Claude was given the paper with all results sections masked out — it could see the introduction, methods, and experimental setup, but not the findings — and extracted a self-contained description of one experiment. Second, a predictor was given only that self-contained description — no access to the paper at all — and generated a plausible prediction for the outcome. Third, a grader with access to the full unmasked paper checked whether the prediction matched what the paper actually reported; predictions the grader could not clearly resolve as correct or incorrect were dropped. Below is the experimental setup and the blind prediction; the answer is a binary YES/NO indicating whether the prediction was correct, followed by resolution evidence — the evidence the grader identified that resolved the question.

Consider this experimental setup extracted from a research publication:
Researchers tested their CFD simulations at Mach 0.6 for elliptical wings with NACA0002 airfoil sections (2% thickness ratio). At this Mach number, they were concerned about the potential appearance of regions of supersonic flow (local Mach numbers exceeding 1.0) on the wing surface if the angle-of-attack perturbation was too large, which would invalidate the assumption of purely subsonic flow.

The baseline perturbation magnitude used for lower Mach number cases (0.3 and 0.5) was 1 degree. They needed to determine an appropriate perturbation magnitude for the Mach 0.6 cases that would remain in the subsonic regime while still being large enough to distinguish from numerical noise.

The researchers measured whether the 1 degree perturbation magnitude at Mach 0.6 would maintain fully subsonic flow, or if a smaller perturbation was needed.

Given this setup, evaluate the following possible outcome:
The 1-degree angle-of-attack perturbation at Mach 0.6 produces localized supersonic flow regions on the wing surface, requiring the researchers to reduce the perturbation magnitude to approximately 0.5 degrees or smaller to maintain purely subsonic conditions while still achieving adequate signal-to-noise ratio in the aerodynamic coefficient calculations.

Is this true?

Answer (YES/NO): YES